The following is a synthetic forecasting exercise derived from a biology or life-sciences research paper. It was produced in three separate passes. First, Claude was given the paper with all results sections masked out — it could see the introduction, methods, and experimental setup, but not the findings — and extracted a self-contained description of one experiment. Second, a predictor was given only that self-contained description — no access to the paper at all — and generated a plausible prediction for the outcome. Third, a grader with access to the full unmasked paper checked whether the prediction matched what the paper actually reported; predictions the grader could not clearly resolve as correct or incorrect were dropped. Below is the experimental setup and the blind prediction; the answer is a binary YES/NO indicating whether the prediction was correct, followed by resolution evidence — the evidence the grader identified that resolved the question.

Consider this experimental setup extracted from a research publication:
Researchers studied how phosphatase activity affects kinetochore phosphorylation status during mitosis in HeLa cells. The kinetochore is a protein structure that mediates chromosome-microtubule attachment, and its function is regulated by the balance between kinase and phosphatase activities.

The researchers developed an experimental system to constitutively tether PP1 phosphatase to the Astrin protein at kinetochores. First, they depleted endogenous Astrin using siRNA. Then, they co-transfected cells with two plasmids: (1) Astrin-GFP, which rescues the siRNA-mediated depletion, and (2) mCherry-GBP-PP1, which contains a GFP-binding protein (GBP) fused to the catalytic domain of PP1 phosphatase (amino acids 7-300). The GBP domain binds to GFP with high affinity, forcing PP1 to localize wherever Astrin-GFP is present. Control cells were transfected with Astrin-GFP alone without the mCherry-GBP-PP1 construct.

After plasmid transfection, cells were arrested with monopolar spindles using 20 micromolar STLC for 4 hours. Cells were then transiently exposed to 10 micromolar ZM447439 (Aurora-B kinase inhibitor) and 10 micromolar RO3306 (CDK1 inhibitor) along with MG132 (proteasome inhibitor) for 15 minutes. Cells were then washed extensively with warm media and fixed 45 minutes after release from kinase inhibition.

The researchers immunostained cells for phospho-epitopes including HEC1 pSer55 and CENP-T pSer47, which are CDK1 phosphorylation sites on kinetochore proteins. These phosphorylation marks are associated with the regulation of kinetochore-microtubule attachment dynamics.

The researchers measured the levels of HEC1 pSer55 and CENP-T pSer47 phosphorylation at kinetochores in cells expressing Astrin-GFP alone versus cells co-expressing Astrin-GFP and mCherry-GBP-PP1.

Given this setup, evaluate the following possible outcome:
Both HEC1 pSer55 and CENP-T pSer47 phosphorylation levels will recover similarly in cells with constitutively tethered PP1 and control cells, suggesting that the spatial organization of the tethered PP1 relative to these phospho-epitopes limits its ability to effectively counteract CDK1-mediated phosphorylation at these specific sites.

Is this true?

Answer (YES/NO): YES